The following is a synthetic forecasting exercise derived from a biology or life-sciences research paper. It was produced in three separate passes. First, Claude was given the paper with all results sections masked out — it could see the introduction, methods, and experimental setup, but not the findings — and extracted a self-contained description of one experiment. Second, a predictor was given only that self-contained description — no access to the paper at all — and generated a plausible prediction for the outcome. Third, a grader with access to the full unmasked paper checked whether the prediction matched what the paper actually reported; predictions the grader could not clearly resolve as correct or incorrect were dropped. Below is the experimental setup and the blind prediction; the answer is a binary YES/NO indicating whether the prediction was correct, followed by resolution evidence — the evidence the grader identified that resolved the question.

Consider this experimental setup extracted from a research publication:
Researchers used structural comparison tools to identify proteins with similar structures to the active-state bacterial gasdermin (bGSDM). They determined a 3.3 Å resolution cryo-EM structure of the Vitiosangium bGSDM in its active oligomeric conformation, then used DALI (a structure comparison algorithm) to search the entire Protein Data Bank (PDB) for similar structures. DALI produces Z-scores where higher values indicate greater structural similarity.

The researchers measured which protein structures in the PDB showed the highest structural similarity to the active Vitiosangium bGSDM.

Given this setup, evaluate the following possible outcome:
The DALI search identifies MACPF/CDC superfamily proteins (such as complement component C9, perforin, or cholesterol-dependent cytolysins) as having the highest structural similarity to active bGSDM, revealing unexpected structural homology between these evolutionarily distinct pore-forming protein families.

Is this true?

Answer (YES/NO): NO